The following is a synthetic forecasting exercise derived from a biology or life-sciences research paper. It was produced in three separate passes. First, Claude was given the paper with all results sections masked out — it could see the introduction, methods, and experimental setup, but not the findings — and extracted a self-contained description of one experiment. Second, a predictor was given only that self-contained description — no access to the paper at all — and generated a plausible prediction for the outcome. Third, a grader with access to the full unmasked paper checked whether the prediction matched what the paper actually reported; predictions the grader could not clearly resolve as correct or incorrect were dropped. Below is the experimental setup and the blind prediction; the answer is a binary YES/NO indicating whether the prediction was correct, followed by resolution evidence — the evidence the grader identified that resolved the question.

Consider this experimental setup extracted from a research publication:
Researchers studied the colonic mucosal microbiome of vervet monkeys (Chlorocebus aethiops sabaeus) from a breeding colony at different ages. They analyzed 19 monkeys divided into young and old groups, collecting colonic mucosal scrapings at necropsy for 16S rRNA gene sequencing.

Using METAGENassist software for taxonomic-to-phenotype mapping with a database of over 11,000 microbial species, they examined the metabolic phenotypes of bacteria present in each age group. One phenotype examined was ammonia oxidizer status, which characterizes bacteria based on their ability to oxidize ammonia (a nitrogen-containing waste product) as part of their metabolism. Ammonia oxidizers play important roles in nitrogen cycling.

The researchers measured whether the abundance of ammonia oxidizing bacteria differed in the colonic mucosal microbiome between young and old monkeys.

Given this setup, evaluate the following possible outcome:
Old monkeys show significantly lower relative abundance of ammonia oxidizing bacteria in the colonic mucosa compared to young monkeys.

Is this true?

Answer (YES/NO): NO